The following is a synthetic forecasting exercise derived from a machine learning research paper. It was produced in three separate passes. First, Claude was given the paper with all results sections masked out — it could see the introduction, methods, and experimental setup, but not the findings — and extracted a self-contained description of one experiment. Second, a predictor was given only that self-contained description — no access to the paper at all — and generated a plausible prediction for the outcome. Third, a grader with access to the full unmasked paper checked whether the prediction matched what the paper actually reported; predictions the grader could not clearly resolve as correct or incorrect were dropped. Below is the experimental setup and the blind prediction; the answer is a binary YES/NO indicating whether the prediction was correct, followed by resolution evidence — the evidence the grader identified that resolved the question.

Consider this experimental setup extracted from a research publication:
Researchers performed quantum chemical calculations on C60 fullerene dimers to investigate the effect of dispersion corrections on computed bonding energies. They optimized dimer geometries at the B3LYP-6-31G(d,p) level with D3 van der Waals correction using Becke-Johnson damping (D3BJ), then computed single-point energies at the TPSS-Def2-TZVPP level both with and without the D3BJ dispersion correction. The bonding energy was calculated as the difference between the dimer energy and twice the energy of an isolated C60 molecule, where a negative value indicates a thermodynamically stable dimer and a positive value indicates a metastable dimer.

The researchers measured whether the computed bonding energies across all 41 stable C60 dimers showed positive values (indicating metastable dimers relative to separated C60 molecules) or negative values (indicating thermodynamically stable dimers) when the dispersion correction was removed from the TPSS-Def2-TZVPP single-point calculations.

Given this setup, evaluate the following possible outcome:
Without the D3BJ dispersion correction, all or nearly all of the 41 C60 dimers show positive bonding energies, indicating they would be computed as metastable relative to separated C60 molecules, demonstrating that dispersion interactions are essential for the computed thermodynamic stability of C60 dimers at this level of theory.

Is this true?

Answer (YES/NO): YES